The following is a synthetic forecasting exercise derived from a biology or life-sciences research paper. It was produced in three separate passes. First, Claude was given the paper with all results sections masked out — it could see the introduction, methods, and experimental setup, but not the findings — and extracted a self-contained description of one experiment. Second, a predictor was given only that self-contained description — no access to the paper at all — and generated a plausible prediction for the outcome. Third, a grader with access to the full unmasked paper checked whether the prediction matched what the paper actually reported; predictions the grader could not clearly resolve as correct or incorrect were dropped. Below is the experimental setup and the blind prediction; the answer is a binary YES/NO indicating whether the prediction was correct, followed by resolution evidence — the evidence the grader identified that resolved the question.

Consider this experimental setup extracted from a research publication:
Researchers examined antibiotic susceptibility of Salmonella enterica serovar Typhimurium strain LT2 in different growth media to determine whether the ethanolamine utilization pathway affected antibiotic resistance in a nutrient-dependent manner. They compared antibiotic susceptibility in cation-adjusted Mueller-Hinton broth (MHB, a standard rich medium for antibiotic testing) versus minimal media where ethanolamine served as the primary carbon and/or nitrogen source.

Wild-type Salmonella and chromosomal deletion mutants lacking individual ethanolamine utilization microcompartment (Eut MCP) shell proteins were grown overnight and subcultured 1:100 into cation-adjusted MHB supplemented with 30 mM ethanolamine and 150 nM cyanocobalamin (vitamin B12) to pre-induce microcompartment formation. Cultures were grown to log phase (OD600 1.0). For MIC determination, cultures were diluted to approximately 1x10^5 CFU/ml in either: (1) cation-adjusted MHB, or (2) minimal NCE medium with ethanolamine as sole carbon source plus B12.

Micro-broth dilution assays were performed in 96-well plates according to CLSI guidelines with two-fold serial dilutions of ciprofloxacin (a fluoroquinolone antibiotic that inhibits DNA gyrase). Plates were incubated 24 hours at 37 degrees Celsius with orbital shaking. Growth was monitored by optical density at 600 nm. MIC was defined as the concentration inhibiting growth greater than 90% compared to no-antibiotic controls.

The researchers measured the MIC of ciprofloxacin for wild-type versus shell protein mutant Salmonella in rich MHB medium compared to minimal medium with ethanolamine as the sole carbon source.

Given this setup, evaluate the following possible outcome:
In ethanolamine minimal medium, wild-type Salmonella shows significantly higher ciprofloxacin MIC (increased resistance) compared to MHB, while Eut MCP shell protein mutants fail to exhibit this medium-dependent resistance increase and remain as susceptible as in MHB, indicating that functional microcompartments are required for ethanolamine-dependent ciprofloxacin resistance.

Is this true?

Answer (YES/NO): NO